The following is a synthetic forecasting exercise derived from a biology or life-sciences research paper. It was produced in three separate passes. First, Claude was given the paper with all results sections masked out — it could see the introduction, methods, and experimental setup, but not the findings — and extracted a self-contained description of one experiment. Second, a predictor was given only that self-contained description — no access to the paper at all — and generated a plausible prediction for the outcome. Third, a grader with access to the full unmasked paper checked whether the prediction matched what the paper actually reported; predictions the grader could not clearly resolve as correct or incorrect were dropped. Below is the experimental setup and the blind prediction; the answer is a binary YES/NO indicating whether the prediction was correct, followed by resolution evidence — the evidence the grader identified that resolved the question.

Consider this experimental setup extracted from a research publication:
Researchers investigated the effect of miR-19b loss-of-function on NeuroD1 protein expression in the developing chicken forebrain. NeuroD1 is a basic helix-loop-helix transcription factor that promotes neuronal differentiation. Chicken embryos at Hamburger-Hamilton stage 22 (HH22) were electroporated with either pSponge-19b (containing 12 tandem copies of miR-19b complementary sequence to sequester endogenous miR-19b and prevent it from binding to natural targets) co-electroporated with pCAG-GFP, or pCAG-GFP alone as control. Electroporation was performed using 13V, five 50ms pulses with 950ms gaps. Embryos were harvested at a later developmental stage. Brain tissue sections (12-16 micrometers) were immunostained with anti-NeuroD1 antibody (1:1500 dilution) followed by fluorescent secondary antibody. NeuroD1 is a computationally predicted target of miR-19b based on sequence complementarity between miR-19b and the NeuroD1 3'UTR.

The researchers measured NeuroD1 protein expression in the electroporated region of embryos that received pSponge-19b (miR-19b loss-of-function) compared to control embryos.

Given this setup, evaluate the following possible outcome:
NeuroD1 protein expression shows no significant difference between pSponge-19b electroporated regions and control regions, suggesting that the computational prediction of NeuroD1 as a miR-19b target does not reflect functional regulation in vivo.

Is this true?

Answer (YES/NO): NO